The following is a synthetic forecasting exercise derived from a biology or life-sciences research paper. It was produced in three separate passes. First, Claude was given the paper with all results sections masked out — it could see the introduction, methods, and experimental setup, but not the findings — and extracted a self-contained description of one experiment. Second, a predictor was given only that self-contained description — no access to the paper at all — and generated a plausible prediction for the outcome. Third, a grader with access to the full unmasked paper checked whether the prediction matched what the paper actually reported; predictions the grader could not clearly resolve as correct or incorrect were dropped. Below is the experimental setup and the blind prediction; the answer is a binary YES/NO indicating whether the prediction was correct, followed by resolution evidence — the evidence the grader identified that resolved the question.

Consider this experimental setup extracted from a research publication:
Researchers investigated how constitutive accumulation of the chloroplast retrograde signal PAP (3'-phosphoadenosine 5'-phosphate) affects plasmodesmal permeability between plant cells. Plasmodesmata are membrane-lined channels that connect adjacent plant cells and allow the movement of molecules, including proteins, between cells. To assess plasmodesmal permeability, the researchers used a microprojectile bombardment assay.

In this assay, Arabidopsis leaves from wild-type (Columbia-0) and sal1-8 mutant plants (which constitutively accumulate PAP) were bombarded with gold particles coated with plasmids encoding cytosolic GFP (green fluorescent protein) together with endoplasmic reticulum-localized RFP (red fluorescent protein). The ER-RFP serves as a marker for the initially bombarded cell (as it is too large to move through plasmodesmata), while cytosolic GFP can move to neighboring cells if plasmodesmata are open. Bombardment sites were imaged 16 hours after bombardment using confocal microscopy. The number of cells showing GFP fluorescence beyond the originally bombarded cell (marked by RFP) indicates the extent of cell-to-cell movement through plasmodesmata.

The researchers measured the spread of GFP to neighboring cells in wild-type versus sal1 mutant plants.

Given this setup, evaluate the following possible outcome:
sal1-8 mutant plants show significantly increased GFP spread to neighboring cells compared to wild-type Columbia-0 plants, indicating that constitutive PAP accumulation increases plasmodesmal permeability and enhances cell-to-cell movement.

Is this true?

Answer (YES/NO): YES